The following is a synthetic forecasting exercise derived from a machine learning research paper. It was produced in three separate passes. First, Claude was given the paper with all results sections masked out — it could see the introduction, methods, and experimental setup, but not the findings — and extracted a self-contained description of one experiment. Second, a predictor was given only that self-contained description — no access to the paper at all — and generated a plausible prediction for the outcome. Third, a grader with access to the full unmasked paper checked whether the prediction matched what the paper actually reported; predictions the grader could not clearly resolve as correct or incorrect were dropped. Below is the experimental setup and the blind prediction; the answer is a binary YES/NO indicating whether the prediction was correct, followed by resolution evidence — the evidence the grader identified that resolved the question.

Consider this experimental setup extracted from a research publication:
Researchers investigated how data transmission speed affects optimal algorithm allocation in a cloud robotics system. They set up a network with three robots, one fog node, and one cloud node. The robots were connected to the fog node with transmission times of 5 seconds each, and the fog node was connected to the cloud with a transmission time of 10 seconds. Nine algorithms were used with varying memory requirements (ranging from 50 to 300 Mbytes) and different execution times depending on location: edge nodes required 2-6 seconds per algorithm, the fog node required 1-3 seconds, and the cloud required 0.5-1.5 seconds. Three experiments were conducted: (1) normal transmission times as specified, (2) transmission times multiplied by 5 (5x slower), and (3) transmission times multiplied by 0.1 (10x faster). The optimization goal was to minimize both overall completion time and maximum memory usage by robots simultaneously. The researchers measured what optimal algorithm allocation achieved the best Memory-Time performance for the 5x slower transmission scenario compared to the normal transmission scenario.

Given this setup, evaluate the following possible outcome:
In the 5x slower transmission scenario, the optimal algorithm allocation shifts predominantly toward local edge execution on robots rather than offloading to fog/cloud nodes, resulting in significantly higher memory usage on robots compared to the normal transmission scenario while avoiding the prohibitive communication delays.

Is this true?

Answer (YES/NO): NO